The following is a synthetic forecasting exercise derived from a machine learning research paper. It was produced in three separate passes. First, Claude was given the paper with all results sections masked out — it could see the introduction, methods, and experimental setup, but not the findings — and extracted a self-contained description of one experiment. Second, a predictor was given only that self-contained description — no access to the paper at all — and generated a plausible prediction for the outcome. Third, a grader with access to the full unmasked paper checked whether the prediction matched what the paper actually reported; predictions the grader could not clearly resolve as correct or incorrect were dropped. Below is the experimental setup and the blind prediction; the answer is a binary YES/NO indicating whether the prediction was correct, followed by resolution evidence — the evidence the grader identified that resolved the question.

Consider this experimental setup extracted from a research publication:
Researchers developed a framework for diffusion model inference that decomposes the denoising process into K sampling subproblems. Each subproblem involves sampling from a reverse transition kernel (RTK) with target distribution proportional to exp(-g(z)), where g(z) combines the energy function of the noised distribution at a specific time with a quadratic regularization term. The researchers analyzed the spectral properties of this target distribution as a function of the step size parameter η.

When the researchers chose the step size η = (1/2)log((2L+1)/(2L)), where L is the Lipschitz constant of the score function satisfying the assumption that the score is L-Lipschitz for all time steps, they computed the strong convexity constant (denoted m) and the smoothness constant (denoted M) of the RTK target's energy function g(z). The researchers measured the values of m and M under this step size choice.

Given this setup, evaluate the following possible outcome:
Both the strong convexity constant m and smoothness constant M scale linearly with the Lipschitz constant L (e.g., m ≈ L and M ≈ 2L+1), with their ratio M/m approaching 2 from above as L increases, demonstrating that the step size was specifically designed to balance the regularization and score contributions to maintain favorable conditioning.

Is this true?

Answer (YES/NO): NO